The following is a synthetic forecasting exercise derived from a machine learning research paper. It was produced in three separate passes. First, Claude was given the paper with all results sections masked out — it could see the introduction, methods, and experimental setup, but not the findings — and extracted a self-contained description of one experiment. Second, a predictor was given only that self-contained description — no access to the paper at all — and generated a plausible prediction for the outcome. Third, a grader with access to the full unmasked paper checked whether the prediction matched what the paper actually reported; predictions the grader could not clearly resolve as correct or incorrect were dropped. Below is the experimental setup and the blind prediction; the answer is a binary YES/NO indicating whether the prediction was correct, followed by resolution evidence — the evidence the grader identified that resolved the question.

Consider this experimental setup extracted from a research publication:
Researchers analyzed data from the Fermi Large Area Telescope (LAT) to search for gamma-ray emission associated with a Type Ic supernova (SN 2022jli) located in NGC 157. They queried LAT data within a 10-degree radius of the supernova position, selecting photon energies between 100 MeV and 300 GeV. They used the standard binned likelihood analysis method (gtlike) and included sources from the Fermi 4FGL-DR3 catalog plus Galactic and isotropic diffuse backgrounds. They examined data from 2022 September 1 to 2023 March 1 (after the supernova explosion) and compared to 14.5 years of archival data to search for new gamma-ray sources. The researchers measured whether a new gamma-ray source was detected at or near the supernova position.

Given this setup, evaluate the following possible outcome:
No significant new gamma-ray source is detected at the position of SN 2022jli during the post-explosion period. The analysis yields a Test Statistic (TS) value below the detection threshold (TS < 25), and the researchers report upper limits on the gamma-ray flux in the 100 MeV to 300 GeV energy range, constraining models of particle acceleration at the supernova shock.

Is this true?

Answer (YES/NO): NO